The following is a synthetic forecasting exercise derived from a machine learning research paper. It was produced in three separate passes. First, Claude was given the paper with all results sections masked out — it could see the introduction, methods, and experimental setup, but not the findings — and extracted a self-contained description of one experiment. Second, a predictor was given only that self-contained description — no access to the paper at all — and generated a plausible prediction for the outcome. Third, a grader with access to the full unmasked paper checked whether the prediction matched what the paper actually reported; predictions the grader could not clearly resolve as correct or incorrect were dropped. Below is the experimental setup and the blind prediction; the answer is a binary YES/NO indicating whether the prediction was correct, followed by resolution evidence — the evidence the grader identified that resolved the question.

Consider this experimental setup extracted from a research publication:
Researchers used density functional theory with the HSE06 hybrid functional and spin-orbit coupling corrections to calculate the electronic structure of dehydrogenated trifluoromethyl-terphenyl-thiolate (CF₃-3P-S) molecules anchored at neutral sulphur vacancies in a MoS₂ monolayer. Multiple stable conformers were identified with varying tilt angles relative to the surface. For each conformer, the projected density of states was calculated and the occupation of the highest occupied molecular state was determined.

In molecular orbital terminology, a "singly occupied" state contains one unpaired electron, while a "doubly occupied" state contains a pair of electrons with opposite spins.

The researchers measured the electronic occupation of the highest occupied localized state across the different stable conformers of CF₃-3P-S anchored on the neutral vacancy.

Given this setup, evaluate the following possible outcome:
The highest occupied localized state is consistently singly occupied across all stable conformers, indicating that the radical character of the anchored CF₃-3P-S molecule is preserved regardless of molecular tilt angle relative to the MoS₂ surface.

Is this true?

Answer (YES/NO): YES